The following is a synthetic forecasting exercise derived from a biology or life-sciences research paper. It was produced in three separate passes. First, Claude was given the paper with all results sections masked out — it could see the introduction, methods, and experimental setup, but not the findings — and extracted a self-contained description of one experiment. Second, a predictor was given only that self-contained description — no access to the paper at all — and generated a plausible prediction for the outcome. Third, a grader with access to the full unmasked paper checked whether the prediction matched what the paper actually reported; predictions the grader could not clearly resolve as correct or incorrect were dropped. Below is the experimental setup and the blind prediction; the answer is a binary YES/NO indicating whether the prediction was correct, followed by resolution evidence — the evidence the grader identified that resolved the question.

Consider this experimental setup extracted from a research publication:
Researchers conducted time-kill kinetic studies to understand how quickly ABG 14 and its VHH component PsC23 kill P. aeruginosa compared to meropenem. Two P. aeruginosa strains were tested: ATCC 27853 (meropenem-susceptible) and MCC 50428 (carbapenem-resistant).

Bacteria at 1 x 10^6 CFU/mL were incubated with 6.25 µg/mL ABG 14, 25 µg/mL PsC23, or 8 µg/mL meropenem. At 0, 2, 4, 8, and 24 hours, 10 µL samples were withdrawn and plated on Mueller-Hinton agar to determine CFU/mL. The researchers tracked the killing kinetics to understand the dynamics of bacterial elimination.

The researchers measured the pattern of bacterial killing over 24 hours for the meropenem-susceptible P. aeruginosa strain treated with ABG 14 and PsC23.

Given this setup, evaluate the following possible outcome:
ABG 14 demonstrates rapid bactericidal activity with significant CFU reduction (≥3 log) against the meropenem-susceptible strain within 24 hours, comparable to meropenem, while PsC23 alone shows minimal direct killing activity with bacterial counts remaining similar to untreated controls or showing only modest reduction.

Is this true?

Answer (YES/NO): NO